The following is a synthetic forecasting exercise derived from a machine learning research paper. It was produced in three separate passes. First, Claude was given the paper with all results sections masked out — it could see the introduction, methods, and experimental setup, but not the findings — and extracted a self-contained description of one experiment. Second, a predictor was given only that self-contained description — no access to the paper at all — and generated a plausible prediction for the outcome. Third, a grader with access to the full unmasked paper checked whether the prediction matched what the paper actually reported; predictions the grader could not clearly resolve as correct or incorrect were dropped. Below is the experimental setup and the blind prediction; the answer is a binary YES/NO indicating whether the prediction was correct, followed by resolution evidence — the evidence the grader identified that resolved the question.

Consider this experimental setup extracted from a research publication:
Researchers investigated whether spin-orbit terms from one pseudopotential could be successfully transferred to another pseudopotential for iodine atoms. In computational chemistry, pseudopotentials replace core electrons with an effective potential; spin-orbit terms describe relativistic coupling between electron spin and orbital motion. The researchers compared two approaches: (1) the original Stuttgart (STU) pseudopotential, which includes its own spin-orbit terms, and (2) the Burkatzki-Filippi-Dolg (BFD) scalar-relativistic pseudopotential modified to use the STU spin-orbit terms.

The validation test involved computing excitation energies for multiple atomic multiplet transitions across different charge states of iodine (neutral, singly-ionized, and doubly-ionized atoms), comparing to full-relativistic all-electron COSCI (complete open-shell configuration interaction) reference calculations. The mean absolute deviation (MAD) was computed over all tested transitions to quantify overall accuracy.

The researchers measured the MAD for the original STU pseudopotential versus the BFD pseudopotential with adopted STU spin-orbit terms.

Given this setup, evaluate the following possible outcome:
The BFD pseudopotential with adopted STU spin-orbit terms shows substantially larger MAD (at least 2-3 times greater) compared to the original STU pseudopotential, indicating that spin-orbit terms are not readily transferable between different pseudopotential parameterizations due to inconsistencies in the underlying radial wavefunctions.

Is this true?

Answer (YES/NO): NO